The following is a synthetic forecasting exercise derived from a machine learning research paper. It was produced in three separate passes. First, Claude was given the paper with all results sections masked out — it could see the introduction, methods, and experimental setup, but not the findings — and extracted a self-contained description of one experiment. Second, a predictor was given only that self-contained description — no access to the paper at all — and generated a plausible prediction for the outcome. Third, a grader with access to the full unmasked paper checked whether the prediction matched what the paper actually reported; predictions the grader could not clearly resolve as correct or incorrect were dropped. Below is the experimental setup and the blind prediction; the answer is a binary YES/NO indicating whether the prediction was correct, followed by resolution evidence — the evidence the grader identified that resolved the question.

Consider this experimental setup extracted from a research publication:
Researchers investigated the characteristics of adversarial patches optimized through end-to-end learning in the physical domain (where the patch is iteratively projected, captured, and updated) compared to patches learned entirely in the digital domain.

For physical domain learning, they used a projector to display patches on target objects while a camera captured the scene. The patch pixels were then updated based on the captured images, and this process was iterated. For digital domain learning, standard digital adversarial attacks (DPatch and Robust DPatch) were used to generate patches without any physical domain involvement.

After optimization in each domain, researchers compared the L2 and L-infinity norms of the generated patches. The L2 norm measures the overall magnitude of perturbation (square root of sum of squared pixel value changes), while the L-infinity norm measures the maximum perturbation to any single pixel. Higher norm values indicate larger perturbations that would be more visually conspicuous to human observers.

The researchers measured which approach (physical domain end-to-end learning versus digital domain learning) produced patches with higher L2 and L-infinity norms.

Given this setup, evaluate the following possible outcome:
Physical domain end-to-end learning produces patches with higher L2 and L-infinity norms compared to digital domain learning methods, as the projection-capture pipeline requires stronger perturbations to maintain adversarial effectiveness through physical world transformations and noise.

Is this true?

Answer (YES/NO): NO